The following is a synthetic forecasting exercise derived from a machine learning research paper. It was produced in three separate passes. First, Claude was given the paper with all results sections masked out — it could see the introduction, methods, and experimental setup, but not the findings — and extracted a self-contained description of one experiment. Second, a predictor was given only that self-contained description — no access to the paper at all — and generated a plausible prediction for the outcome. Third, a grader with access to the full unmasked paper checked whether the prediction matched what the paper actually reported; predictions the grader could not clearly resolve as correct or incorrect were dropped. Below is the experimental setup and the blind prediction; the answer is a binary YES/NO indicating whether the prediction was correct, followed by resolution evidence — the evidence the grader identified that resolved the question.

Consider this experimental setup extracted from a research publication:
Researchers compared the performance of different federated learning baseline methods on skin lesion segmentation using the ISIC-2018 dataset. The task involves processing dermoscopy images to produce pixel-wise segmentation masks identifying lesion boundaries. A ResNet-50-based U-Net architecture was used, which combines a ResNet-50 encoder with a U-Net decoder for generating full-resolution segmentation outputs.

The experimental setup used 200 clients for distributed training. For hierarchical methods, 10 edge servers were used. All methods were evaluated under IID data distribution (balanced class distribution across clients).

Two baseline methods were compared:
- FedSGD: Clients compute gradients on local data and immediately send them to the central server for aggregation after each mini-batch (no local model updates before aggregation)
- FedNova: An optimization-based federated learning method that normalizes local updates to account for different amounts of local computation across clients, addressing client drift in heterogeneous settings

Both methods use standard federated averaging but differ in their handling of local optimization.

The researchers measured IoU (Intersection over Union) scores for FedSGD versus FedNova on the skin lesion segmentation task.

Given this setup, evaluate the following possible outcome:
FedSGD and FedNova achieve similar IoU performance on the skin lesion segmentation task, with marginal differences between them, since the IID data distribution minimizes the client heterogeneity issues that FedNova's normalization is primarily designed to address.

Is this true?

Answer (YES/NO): NO